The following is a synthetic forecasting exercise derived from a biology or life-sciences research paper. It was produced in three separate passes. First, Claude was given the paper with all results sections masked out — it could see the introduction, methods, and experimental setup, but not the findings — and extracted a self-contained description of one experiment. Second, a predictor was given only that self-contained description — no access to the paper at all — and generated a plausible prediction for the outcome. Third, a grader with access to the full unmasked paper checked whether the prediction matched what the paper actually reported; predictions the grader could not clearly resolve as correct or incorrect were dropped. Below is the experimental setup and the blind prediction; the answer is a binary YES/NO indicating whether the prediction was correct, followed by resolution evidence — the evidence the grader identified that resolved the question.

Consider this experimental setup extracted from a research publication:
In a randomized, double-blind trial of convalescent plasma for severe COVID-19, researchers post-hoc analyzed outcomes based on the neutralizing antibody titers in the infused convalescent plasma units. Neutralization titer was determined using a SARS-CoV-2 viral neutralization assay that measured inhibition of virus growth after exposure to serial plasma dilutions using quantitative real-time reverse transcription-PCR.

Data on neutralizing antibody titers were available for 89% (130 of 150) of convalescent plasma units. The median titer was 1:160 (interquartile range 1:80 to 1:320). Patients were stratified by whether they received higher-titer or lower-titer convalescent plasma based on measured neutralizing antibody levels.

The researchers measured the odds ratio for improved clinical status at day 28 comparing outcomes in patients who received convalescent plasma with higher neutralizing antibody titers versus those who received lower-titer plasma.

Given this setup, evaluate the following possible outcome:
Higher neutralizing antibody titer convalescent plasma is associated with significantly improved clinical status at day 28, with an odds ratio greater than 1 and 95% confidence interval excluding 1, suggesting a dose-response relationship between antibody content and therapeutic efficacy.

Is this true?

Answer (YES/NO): NO